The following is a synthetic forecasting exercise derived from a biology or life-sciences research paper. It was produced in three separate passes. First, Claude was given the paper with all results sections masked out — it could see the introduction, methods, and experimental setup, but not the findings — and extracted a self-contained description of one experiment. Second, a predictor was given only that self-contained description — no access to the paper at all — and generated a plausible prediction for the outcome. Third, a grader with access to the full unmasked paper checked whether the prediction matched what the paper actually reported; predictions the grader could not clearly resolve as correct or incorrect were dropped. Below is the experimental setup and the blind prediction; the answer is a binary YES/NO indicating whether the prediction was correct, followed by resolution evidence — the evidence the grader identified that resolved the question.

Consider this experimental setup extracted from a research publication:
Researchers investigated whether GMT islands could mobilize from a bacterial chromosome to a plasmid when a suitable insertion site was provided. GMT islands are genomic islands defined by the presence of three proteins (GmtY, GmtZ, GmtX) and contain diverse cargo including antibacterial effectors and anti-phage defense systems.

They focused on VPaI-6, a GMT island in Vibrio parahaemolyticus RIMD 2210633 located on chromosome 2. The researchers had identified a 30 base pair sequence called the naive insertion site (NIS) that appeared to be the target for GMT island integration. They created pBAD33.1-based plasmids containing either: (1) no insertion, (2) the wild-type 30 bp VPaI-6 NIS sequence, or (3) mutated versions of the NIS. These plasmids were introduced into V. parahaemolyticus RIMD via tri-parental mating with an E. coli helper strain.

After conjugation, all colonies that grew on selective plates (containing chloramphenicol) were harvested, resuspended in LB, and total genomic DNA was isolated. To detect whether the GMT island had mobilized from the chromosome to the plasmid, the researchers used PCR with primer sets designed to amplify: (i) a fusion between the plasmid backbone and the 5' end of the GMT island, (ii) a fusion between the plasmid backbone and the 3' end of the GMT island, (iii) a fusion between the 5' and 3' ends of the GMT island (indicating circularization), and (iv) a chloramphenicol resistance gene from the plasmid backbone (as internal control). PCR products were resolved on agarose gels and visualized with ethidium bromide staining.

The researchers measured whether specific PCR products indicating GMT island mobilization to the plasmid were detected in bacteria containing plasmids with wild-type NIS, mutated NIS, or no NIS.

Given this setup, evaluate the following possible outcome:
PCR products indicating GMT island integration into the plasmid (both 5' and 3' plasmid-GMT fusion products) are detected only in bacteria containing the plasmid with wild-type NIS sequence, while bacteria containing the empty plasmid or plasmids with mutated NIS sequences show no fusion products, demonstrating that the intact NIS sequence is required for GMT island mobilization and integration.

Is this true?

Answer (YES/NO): YES